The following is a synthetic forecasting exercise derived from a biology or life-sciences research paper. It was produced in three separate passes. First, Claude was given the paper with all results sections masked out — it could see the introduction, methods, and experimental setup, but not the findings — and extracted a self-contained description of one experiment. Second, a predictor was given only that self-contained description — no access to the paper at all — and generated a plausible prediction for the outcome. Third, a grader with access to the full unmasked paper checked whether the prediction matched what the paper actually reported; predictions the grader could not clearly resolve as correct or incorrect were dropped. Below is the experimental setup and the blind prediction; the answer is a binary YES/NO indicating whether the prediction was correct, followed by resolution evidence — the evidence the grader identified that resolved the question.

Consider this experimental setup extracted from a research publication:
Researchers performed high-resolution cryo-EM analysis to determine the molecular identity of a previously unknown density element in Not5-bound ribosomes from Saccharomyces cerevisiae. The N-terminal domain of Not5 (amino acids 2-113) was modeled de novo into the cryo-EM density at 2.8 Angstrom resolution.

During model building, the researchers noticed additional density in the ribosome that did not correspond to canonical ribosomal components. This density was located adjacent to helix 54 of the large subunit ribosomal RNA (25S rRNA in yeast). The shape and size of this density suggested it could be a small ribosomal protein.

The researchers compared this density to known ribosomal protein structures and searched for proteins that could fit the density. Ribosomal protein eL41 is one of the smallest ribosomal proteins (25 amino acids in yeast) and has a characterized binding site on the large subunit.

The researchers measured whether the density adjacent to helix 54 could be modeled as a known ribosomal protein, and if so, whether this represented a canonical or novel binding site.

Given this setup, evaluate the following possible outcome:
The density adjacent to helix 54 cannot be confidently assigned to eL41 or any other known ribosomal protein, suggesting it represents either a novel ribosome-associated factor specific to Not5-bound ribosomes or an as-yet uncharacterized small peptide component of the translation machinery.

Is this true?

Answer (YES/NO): NO